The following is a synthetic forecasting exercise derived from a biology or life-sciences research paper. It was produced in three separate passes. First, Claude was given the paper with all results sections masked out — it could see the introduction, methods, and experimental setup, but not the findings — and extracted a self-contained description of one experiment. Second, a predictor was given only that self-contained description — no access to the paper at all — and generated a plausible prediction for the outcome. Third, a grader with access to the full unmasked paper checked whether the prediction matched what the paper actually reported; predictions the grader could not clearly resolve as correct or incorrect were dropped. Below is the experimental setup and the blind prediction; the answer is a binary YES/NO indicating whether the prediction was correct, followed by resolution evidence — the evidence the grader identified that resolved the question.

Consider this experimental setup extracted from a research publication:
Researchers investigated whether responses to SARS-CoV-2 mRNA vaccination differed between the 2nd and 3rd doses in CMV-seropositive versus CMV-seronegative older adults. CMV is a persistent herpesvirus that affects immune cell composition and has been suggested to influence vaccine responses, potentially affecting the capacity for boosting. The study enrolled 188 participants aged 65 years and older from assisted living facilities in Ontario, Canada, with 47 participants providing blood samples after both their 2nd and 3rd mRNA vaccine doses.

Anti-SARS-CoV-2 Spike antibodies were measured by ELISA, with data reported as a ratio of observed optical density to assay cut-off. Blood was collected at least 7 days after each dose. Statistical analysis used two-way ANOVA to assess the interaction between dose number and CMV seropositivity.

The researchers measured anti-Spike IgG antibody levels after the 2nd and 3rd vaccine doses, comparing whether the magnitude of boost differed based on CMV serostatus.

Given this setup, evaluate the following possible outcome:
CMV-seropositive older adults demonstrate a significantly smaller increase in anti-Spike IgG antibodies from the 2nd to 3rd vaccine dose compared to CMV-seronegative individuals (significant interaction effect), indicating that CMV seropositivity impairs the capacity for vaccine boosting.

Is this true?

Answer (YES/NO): NO